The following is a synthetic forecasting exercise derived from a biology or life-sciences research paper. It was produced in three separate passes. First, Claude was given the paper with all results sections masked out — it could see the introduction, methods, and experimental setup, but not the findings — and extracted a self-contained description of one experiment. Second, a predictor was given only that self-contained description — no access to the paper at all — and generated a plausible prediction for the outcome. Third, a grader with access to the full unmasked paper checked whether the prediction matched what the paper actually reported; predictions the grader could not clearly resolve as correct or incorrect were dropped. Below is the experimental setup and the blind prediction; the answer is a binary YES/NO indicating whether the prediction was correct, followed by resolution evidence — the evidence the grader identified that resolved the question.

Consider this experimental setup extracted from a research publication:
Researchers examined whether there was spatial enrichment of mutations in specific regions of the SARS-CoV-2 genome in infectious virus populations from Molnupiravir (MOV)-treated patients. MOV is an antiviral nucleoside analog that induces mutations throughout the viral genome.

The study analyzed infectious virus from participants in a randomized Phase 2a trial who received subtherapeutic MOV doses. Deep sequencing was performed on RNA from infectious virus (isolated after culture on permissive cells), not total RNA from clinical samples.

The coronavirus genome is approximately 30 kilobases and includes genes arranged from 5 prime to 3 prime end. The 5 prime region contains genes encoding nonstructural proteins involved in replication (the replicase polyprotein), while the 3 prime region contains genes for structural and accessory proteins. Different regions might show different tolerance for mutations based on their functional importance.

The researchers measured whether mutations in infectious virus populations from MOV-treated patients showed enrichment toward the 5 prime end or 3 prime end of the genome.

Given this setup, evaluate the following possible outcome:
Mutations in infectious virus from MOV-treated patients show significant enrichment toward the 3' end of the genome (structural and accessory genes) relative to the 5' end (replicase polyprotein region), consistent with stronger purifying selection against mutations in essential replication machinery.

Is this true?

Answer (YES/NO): YES